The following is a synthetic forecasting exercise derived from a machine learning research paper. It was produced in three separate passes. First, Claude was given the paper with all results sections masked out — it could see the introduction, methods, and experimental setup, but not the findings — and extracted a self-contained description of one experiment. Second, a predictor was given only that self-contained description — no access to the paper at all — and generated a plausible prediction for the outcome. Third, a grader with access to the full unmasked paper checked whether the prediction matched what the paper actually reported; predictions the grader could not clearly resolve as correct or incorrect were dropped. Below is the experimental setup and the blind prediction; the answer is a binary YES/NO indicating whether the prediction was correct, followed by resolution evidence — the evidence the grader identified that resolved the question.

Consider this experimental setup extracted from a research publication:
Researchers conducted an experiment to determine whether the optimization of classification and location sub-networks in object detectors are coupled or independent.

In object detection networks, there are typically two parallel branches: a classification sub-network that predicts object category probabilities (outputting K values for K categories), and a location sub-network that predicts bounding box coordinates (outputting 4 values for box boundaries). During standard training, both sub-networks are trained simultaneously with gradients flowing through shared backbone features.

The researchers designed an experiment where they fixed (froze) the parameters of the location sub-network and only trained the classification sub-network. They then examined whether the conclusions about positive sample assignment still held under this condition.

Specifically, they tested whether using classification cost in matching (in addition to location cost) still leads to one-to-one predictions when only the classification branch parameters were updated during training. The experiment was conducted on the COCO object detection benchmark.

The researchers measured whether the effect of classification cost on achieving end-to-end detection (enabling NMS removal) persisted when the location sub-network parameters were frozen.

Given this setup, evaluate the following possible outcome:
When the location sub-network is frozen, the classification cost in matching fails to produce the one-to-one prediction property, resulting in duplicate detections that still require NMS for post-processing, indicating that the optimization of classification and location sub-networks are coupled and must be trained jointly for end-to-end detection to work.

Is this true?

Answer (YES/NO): NO